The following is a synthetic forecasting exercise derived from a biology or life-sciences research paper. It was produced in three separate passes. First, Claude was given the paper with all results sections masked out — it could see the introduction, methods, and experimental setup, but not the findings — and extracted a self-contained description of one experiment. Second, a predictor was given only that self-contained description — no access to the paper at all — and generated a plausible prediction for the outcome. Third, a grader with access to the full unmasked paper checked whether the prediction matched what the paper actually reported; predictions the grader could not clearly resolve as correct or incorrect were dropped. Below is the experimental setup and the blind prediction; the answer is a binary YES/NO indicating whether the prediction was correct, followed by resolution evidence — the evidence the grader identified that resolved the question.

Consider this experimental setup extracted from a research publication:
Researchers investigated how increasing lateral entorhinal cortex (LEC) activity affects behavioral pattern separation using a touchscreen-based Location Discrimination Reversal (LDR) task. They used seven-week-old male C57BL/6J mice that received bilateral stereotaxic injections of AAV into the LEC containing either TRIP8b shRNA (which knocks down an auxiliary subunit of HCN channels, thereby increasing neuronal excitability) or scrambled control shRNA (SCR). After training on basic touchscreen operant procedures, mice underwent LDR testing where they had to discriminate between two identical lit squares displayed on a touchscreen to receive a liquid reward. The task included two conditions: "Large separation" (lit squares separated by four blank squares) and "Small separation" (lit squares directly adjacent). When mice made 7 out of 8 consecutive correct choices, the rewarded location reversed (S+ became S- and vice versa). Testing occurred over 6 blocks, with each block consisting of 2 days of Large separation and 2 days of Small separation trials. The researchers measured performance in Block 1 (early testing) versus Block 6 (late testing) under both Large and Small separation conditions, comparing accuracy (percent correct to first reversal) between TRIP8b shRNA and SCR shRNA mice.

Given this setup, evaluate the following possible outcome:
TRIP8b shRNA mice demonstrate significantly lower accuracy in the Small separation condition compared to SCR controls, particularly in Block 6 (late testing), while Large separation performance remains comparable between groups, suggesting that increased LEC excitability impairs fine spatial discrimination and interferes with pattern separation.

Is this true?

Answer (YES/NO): NO